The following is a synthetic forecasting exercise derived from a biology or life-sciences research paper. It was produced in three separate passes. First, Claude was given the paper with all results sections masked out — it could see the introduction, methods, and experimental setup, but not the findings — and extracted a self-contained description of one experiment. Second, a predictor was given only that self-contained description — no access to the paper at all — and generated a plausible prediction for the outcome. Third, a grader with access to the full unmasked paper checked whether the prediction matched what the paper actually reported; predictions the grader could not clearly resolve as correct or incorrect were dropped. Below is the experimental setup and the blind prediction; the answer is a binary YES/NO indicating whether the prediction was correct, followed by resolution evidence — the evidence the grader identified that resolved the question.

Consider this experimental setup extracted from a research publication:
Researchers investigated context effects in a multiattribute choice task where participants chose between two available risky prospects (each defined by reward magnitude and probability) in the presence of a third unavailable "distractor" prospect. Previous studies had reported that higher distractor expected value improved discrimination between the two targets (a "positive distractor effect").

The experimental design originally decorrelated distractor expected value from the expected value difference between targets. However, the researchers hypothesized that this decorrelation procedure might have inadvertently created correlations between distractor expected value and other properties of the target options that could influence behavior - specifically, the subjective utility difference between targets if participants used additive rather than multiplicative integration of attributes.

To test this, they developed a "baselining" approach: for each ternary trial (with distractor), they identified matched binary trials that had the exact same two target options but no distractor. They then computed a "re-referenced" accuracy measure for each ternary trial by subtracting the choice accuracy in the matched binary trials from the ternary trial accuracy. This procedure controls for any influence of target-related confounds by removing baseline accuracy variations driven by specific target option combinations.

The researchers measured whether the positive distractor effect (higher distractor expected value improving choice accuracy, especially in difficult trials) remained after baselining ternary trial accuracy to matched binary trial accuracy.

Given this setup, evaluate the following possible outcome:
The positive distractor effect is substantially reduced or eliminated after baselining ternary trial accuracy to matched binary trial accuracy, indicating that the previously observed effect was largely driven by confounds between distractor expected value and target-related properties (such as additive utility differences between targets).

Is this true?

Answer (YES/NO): YES